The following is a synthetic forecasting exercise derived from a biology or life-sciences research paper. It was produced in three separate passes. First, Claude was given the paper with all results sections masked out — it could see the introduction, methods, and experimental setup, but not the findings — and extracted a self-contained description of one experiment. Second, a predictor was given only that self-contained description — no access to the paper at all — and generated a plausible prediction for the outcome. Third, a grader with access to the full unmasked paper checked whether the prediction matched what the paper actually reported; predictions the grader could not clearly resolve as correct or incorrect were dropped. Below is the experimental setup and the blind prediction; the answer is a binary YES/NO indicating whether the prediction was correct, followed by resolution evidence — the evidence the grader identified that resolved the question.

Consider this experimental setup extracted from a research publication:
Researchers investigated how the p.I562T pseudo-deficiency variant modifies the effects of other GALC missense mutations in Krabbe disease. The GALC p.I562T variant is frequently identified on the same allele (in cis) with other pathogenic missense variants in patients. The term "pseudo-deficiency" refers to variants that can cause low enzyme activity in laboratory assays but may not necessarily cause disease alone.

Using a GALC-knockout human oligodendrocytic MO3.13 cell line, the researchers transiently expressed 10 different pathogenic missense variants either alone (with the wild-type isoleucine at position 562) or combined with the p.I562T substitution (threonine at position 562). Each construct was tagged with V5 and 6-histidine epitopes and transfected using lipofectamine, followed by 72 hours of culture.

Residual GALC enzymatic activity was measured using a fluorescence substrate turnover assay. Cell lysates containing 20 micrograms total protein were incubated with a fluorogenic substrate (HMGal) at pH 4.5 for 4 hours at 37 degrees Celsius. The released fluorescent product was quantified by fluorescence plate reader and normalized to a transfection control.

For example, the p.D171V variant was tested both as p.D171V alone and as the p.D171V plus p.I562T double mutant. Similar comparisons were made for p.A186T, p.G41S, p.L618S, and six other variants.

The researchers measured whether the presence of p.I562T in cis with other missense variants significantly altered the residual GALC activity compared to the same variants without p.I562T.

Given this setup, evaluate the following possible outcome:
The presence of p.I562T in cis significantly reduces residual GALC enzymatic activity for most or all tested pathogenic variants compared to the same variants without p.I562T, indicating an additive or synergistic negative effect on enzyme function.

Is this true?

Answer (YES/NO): YES